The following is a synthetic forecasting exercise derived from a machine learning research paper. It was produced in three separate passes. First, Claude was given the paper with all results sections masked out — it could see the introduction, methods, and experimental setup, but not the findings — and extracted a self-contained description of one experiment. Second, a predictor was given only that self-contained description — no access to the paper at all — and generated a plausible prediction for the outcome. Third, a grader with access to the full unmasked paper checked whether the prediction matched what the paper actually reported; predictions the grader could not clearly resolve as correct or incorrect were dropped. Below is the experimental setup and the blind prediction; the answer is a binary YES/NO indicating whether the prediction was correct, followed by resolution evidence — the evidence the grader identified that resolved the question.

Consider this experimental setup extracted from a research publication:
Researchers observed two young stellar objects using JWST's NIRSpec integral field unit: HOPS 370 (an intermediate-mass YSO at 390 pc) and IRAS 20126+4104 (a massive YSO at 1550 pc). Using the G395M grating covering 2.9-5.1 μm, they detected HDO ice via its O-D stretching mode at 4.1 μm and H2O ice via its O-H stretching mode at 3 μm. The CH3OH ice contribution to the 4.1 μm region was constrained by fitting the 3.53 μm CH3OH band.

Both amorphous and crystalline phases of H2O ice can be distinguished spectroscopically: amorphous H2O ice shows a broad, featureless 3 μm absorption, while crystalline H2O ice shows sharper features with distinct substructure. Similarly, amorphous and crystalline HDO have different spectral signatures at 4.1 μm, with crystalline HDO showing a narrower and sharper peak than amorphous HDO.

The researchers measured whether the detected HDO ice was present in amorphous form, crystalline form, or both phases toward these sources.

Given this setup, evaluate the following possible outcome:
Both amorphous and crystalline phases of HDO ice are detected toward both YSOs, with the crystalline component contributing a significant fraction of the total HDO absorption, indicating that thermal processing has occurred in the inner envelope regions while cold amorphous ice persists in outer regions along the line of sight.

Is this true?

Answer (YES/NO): YES